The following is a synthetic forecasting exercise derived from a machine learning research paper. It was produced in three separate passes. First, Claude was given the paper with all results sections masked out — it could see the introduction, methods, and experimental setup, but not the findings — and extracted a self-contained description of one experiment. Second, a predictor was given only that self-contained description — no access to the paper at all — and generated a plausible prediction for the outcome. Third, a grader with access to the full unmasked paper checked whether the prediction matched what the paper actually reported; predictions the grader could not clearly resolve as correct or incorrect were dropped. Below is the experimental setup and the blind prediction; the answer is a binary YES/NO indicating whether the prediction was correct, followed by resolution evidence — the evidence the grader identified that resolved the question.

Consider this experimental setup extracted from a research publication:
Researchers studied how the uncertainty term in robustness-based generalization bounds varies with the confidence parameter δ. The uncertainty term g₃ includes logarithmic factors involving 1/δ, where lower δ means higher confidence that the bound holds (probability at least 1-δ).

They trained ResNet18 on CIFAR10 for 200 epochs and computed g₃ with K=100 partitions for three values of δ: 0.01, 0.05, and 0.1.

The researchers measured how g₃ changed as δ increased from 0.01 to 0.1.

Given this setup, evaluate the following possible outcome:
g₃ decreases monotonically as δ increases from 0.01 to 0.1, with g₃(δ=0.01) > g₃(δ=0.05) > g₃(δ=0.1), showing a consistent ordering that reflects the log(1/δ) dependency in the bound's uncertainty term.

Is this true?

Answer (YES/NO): YES